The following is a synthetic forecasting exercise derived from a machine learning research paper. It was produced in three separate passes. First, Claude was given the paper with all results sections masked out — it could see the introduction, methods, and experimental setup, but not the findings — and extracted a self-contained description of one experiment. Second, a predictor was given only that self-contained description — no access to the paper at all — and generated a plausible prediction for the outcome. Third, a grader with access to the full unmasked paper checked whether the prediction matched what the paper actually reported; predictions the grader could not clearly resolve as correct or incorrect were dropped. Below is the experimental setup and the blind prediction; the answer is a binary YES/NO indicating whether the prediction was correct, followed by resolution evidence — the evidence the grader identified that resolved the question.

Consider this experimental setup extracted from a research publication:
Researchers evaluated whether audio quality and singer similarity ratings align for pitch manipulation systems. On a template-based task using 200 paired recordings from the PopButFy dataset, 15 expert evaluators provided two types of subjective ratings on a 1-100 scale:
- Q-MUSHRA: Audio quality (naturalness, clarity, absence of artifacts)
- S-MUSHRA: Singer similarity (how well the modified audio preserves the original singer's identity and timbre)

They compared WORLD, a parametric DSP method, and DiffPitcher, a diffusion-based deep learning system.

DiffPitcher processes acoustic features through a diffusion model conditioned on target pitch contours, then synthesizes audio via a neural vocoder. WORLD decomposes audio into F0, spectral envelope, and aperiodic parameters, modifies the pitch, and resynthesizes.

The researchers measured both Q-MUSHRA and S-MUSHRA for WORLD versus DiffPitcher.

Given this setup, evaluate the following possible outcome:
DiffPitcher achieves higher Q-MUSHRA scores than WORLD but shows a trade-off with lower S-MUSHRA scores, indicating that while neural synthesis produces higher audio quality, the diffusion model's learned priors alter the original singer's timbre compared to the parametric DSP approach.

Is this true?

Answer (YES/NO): NO